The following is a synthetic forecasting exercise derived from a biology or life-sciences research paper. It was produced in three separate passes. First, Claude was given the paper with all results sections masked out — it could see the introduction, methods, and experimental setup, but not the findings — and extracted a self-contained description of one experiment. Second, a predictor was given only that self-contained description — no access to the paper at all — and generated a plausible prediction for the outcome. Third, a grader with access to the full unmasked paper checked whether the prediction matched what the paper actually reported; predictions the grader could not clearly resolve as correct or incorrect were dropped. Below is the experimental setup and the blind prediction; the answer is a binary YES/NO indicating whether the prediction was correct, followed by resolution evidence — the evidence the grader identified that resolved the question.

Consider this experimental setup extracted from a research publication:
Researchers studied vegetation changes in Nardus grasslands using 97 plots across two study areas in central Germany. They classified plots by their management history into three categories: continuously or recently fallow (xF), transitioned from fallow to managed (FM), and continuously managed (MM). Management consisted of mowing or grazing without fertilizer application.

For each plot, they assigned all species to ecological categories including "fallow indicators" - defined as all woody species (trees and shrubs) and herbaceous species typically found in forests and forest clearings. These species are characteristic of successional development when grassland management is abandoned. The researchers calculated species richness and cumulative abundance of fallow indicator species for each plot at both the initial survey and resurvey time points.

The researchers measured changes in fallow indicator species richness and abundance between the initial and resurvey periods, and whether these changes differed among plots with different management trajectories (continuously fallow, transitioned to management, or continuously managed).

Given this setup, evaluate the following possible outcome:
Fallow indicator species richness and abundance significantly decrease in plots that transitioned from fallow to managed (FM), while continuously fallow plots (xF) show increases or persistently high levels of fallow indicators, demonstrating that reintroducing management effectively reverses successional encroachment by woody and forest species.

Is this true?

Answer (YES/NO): NO